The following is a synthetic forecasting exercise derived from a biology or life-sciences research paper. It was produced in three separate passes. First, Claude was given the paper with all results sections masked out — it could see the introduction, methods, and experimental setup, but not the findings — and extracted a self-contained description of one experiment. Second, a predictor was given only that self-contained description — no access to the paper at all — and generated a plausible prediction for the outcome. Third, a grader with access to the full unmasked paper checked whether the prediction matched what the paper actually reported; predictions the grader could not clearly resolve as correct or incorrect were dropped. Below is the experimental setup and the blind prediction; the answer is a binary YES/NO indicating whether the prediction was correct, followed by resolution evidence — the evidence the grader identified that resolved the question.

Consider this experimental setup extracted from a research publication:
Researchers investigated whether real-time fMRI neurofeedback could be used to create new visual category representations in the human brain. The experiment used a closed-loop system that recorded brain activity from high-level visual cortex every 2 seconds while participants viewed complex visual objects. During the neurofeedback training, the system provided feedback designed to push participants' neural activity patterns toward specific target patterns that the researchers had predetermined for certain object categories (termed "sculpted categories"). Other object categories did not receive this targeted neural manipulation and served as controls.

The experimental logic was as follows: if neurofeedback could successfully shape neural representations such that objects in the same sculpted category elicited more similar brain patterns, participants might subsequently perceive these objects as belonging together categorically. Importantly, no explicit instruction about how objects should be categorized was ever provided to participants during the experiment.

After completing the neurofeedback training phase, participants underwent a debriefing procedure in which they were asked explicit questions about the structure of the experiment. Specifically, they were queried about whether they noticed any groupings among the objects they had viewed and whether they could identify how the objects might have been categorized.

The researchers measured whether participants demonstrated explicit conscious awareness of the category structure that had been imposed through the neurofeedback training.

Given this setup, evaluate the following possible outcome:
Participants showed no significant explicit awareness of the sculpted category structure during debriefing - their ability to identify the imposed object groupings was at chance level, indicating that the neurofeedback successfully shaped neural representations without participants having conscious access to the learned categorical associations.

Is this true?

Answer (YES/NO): NO